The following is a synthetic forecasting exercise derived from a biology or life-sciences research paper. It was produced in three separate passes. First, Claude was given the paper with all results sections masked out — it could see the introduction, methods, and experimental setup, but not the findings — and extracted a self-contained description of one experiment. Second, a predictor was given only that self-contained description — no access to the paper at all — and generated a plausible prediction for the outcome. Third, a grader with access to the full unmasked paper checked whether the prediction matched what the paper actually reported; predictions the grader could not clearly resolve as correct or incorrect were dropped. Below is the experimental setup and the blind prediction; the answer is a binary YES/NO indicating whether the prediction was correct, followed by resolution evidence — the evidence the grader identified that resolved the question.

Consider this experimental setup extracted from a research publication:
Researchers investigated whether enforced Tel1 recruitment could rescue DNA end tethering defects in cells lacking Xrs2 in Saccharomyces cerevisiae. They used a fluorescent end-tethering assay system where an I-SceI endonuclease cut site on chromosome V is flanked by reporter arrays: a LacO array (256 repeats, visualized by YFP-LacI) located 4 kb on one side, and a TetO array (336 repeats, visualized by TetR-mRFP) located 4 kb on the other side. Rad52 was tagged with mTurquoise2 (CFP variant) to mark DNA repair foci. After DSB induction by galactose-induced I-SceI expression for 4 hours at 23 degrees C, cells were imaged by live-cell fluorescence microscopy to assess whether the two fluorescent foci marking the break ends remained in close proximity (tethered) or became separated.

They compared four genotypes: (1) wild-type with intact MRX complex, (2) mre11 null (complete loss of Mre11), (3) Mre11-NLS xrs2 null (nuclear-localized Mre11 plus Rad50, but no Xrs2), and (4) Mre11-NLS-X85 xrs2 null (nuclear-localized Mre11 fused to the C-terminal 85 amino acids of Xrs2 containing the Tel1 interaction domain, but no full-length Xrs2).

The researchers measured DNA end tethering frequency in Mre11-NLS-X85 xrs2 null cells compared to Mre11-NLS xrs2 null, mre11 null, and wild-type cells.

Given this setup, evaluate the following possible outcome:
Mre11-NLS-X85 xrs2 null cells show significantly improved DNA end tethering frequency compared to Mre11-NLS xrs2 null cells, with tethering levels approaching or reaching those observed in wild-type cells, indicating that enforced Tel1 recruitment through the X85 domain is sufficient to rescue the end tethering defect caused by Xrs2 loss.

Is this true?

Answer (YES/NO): YES